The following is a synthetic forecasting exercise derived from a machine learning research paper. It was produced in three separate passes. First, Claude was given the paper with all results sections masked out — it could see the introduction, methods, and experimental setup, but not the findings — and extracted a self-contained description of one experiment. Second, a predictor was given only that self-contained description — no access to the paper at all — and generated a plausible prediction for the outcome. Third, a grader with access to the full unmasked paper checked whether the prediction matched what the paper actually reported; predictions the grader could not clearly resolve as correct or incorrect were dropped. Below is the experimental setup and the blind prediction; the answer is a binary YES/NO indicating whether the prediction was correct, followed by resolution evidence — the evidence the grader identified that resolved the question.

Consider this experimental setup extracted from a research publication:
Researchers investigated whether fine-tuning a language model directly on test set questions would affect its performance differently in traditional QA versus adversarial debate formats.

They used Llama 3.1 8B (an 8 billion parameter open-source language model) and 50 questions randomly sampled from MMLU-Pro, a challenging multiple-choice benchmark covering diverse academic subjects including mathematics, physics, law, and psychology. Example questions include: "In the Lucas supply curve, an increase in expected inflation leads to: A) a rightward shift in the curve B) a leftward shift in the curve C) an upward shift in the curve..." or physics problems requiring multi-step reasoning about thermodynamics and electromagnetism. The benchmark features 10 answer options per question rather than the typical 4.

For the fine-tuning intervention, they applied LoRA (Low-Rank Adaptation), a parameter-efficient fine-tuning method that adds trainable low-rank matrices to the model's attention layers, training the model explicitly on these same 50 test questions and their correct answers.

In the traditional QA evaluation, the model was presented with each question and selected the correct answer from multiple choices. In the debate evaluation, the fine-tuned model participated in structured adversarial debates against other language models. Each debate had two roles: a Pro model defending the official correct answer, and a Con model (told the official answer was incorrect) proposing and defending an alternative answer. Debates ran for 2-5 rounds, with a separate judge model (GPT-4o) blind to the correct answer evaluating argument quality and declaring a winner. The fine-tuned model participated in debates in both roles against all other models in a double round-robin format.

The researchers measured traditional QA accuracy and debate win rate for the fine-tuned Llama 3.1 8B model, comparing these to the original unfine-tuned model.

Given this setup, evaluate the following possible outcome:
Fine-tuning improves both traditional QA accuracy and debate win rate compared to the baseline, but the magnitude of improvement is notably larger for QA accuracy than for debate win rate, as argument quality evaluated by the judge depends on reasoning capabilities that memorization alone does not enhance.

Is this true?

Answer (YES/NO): NO